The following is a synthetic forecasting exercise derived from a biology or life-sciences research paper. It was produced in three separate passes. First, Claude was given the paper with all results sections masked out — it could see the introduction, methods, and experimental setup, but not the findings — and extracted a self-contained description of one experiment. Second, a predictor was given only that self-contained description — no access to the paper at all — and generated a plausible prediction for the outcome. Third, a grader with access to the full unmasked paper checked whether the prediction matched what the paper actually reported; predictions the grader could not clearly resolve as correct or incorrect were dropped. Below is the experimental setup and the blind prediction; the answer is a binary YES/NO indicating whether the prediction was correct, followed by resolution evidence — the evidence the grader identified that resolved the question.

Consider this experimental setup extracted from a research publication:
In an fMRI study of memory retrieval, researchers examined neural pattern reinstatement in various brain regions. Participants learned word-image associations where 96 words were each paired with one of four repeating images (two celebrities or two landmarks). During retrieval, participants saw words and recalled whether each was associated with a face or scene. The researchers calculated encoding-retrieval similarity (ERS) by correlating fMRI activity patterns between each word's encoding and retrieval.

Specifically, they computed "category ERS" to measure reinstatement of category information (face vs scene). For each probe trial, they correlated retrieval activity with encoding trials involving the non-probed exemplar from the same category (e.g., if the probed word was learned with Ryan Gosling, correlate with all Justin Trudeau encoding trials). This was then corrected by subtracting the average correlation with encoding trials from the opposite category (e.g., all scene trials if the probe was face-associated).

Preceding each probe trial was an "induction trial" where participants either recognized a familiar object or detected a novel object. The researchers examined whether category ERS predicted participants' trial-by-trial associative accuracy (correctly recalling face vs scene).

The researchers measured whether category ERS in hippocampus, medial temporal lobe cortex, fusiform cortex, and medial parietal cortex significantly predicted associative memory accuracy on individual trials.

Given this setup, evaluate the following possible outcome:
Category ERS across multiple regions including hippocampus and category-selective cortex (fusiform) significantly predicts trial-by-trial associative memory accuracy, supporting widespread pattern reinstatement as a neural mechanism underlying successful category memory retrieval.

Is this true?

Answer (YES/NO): NO